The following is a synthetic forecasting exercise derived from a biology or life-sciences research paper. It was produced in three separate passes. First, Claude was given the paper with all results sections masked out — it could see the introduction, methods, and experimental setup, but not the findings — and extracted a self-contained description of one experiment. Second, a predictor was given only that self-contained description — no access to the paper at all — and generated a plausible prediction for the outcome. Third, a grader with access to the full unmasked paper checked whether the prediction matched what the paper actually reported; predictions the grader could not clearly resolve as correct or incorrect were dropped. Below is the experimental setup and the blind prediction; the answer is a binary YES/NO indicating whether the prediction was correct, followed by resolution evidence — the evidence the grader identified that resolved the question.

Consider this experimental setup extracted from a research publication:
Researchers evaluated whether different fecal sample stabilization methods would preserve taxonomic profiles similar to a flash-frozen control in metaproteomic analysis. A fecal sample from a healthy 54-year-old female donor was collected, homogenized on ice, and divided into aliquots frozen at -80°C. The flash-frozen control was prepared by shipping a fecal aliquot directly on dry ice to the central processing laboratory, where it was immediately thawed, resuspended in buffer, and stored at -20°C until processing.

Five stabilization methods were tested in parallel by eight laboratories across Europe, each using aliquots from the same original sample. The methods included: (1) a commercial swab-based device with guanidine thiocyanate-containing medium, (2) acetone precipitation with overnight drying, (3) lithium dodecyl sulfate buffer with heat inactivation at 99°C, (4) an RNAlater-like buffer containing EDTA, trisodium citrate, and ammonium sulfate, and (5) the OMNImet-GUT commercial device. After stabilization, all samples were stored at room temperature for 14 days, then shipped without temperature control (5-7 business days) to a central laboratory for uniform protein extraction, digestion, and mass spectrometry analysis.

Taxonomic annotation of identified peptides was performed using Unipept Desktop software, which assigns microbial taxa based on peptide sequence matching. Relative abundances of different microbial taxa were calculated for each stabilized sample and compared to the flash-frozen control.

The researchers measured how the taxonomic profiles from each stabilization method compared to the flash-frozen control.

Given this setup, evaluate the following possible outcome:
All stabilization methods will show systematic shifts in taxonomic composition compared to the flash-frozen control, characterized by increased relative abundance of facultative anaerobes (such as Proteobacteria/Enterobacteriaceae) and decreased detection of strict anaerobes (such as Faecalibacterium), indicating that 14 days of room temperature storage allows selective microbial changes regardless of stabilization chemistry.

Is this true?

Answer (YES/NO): NO